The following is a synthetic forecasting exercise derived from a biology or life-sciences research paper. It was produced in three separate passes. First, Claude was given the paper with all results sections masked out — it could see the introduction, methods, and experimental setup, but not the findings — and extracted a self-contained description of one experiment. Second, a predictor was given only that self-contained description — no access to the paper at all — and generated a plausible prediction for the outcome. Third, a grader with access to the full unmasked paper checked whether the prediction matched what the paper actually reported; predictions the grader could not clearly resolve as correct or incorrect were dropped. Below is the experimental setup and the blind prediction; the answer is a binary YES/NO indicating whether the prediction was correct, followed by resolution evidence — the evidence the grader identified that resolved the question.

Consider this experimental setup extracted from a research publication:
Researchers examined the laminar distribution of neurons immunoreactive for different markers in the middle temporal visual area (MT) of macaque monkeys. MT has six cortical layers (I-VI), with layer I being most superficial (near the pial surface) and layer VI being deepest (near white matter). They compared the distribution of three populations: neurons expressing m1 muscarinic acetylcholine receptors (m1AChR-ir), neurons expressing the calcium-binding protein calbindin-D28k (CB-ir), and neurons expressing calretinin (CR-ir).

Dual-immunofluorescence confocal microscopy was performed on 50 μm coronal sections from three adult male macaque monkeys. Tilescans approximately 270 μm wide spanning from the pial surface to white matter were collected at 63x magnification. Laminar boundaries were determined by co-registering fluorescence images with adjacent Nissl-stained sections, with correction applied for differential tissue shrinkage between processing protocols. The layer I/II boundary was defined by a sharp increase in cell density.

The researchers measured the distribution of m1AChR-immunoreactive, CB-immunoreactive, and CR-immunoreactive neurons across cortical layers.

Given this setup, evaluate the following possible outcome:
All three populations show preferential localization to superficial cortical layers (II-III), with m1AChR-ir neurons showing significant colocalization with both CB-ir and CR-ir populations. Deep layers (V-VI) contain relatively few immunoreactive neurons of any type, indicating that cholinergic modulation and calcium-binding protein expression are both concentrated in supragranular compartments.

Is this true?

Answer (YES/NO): NO